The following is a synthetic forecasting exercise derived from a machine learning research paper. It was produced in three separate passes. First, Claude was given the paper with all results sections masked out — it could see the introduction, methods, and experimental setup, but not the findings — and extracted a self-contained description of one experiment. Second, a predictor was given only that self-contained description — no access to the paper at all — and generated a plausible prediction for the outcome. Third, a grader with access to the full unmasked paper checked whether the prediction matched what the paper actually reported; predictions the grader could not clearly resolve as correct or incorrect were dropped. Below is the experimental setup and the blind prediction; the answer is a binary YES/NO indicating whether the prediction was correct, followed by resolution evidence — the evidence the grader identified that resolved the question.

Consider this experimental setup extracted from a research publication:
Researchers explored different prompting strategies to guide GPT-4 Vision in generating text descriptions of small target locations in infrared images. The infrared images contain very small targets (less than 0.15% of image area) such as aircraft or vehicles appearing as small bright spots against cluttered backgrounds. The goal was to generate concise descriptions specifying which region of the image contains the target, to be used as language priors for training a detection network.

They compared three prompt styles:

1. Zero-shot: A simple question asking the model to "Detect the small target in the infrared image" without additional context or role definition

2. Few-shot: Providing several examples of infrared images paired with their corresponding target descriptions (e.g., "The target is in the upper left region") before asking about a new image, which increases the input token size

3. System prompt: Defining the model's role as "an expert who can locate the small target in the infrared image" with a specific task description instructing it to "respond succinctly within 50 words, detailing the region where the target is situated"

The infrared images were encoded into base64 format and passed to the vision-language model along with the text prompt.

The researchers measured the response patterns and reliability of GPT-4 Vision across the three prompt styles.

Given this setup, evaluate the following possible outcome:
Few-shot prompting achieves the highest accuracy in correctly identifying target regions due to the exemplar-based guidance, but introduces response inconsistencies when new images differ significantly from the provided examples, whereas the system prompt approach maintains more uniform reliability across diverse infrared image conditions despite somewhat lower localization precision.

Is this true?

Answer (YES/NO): NO